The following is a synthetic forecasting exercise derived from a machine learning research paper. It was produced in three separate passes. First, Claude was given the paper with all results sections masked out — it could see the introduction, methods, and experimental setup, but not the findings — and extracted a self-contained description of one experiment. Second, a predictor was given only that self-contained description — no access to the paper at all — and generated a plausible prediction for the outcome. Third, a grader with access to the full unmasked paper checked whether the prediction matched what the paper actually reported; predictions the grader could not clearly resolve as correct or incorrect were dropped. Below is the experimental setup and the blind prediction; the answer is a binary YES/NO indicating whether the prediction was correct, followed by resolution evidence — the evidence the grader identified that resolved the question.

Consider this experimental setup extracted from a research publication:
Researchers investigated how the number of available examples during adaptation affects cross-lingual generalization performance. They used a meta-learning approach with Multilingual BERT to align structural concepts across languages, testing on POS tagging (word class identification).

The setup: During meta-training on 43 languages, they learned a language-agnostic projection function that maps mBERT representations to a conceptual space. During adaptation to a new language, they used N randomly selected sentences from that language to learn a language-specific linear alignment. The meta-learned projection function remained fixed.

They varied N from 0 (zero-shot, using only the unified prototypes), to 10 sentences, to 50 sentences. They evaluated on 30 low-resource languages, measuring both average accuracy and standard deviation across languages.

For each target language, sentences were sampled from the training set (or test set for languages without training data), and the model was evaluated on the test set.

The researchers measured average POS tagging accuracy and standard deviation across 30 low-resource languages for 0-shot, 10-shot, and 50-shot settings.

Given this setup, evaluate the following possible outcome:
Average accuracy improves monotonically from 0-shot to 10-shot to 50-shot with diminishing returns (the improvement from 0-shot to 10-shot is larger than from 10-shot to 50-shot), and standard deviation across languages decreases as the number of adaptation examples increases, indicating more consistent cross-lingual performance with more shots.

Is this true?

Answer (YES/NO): NO